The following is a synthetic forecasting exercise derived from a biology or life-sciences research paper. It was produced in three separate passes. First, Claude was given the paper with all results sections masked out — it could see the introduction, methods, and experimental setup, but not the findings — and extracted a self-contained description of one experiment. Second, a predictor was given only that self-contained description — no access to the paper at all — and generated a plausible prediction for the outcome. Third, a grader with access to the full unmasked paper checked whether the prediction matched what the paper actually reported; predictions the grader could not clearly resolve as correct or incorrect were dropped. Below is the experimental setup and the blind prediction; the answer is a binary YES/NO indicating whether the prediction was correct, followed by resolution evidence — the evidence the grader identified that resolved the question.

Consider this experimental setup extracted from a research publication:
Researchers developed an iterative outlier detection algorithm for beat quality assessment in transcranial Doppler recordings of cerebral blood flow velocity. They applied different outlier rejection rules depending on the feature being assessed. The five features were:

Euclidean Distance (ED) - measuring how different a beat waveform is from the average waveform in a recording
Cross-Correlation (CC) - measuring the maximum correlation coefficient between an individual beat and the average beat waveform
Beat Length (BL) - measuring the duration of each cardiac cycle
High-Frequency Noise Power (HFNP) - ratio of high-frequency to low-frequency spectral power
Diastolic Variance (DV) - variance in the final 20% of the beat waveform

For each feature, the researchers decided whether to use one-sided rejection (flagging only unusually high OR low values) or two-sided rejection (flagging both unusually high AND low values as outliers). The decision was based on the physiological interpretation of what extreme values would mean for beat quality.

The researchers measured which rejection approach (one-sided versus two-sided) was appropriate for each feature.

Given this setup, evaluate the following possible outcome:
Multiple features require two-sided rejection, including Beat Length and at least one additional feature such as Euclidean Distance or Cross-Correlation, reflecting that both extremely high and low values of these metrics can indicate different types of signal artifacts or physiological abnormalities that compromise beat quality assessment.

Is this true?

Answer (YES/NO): NO